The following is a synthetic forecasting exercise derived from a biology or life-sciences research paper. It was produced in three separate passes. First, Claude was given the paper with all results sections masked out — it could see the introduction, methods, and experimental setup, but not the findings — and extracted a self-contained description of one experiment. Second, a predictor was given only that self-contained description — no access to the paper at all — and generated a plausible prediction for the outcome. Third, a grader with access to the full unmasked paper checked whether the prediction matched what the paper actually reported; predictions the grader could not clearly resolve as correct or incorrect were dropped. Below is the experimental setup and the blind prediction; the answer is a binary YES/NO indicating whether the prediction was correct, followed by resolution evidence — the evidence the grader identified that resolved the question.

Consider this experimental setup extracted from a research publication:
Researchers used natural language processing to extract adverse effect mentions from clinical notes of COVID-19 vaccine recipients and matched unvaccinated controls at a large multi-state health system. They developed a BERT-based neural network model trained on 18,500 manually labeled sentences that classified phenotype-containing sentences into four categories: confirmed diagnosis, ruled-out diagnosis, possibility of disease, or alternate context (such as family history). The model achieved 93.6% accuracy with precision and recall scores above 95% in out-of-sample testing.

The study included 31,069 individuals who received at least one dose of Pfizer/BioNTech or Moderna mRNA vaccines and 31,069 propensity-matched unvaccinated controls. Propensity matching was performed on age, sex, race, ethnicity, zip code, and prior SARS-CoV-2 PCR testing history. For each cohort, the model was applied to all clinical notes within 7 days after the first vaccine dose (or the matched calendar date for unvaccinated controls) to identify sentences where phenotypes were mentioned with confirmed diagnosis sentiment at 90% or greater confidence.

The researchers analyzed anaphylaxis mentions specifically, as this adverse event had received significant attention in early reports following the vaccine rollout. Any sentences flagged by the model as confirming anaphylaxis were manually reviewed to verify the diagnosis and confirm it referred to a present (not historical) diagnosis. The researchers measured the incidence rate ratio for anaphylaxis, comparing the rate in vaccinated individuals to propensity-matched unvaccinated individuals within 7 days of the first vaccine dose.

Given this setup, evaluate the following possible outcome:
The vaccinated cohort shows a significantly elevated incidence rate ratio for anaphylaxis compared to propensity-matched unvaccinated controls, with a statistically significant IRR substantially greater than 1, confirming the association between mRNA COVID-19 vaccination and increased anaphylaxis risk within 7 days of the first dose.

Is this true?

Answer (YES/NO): NO